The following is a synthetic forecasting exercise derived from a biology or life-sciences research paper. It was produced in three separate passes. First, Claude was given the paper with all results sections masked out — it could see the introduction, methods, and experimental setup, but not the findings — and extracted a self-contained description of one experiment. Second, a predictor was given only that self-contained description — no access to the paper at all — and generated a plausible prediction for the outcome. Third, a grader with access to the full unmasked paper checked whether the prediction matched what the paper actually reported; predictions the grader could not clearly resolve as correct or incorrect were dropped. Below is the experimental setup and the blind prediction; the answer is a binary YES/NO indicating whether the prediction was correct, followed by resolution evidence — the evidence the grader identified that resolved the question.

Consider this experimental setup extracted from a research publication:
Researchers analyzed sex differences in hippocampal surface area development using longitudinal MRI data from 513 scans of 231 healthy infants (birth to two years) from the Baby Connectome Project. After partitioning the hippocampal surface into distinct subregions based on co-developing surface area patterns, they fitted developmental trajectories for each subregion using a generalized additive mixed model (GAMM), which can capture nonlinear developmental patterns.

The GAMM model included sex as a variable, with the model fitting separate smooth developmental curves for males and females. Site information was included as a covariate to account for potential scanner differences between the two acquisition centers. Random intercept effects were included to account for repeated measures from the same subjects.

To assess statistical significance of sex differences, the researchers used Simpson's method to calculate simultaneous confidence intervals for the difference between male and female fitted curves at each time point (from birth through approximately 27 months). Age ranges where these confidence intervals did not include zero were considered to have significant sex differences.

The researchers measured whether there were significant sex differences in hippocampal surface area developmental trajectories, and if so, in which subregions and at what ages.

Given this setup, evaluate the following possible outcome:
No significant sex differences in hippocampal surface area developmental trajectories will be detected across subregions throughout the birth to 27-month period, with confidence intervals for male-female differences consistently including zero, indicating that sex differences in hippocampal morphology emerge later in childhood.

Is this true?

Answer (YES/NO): NO